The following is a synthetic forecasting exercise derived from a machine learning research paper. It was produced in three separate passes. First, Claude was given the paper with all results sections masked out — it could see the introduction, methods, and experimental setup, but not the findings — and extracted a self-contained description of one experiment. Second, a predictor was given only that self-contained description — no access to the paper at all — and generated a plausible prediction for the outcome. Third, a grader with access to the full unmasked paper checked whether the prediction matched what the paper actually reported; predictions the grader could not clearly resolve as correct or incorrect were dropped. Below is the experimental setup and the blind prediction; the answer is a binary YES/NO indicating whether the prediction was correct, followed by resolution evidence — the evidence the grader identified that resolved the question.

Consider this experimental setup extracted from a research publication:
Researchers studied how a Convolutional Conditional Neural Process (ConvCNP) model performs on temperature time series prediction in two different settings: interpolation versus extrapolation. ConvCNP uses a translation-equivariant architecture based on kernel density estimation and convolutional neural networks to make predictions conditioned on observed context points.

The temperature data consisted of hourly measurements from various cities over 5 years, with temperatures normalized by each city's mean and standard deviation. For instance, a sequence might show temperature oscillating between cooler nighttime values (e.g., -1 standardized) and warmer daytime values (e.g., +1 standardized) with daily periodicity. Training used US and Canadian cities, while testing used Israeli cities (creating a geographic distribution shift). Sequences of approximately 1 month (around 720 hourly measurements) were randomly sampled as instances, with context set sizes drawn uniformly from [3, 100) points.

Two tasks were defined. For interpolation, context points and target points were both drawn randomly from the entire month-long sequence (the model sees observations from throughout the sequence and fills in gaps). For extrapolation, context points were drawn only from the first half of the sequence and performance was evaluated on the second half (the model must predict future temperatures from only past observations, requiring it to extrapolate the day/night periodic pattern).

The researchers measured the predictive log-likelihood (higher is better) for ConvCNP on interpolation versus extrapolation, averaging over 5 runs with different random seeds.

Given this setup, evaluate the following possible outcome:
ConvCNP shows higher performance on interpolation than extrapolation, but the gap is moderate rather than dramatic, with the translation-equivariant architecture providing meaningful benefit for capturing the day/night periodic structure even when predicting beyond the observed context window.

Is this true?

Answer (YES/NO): YES